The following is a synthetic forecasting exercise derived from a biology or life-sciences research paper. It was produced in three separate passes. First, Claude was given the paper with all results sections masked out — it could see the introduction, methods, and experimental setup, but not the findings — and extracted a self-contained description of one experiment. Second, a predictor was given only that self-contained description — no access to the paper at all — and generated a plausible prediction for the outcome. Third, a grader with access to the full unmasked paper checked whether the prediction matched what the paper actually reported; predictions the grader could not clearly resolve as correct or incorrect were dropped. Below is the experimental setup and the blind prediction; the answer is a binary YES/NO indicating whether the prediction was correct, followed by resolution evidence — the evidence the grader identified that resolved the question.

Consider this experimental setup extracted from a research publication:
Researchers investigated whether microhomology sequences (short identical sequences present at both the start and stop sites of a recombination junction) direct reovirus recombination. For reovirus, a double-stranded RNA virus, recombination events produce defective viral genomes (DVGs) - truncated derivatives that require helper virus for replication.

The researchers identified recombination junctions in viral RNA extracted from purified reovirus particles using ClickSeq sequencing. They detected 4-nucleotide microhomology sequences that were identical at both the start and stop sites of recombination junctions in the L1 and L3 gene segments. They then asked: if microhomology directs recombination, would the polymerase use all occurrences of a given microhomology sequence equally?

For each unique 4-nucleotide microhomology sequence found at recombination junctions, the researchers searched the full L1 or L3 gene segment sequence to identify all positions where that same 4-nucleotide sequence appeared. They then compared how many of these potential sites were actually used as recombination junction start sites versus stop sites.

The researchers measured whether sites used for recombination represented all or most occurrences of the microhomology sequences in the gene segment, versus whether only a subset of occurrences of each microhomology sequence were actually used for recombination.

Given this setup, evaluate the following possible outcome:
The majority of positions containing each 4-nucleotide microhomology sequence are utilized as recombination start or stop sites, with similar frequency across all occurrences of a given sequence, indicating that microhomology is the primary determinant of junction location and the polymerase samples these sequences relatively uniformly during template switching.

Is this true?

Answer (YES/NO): NO